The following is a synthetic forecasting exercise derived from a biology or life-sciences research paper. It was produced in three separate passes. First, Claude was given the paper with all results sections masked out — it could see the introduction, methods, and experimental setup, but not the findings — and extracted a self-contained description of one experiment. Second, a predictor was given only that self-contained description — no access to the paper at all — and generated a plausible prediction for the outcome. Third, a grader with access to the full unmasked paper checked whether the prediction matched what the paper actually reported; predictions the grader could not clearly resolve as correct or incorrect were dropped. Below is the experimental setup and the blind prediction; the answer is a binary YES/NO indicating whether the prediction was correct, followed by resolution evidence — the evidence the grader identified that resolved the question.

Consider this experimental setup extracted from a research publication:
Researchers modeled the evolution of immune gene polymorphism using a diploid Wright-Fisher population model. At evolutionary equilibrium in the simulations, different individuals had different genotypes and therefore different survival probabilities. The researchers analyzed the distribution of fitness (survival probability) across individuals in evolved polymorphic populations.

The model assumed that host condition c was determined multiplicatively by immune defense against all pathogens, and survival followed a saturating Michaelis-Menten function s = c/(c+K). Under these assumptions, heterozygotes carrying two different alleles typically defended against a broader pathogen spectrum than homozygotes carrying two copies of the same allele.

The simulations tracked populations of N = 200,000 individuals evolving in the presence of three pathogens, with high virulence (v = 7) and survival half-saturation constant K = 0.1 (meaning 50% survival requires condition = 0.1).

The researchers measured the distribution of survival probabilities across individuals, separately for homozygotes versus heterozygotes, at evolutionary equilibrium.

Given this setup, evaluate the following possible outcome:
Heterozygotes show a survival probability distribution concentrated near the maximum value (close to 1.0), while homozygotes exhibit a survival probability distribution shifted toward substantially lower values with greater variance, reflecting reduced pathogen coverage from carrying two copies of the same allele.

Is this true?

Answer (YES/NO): YES